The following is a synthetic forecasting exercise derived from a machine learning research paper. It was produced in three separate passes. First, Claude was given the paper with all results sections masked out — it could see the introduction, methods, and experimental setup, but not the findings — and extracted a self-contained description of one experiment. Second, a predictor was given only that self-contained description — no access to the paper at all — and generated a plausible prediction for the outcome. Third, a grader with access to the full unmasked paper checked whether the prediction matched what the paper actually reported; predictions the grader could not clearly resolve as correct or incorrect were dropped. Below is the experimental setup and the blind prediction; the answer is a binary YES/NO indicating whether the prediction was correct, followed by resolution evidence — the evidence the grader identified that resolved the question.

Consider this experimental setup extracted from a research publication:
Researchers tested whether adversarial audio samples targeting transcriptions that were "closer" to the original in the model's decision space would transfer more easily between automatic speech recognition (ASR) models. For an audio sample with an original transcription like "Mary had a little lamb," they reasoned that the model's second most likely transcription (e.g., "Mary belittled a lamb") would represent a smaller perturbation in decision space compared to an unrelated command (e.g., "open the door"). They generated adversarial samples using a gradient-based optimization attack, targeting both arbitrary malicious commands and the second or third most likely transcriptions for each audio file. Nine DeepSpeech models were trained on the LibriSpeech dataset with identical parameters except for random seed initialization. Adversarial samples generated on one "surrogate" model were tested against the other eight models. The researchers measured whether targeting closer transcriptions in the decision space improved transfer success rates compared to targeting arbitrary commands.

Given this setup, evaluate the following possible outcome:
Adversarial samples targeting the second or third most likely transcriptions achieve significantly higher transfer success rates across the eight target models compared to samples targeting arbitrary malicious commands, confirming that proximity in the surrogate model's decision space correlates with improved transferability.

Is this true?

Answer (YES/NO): YES